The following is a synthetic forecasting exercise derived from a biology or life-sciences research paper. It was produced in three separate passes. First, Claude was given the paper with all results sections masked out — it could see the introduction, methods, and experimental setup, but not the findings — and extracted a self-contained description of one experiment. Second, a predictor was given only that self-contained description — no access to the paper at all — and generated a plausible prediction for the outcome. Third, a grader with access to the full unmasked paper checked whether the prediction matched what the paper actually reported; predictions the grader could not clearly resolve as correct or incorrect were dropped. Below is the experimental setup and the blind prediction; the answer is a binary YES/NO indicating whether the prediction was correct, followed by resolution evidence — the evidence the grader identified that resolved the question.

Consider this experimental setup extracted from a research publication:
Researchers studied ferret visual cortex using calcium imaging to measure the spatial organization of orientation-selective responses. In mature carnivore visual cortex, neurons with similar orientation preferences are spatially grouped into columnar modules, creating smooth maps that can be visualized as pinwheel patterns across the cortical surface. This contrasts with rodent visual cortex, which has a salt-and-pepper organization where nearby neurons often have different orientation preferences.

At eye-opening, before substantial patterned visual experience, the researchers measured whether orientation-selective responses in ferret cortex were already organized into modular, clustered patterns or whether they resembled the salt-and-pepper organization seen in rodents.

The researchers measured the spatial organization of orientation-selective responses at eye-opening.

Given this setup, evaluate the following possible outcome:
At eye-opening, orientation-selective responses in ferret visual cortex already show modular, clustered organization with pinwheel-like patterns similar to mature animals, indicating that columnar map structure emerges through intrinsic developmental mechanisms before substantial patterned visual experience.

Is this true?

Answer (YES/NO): YES